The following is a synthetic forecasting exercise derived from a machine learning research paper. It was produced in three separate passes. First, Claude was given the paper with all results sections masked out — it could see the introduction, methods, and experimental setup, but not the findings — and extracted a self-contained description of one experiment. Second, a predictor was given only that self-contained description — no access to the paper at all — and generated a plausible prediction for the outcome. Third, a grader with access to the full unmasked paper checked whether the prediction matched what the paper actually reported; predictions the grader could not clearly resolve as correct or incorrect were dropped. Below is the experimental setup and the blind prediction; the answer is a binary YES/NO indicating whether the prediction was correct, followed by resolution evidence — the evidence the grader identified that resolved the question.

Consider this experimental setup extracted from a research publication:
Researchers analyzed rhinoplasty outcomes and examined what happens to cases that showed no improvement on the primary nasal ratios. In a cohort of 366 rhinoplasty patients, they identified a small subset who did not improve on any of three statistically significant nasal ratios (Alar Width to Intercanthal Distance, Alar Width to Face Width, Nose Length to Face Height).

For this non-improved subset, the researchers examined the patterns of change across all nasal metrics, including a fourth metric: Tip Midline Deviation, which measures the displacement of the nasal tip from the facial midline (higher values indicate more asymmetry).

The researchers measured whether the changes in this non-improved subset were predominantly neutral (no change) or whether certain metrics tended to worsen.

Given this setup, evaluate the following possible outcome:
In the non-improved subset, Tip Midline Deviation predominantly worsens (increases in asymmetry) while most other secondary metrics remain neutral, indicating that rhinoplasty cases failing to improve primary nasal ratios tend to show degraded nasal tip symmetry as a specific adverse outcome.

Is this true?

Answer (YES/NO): NO